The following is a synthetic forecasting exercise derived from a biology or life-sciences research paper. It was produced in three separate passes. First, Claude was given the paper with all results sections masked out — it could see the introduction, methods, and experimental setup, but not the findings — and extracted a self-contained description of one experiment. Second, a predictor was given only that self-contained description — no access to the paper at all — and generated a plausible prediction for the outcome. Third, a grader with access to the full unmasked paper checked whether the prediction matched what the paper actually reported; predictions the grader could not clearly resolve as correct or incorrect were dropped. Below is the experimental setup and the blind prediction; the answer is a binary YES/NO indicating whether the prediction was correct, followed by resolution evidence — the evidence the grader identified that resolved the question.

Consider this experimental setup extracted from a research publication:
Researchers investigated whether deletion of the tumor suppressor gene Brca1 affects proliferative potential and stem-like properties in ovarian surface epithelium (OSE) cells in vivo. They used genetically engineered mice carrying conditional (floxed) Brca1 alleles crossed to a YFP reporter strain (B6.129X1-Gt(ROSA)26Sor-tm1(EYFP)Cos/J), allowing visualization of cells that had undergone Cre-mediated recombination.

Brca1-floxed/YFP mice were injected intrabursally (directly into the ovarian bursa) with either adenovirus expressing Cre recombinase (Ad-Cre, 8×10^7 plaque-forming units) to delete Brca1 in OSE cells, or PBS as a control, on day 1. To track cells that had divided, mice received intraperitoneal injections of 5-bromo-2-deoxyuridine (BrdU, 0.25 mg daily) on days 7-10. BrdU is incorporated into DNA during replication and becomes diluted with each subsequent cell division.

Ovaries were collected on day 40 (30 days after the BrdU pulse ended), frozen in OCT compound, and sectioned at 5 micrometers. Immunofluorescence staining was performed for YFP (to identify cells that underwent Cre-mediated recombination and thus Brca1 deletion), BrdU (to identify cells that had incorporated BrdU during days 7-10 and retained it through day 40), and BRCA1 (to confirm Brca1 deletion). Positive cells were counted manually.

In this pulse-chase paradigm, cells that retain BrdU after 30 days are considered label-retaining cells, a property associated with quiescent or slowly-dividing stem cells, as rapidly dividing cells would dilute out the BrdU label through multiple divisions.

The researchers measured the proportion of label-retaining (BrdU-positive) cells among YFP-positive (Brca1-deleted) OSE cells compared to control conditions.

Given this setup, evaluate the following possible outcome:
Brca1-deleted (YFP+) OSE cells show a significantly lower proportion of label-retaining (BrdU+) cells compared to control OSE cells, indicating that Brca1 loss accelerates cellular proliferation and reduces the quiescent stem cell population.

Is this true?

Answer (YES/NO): NO